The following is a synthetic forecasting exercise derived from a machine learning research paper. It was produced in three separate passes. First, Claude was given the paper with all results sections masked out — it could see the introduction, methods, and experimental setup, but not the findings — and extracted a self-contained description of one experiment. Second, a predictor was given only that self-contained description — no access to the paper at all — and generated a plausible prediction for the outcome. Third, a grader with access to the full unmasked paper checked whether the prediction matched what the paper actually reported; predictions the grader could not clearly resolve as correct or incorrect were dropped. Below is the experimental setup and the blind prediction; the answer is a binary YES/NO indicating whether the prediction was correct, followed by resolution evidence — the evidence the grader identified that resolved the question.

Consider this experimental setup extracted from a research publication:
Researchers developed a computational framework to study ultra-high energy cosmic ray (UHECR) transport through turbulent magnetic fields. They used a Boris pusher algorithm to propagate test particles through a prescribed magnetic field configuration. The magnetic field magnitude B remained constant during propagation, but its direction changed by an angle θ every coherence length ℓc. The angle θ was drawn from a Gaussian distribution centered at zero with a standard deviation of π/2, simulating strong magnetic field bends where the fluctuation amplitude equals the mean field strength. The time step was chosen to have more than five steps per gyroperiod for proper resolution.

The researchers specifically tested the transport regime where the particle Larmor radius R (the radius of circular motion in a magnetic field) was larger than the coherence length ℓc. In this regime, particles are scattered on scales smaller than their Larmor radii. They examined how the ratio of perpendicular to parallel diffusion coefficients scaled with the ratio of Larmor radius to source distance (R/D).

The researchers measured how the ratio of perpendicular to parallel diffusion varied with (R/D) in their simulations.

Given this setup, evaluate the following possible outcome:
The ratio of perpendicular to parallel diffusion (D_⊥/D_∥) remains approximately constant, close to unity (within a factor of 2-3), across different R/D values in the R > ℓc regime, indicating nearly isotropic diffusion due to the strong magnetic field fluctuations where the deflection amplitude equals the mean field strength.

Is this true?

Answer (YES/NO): NO